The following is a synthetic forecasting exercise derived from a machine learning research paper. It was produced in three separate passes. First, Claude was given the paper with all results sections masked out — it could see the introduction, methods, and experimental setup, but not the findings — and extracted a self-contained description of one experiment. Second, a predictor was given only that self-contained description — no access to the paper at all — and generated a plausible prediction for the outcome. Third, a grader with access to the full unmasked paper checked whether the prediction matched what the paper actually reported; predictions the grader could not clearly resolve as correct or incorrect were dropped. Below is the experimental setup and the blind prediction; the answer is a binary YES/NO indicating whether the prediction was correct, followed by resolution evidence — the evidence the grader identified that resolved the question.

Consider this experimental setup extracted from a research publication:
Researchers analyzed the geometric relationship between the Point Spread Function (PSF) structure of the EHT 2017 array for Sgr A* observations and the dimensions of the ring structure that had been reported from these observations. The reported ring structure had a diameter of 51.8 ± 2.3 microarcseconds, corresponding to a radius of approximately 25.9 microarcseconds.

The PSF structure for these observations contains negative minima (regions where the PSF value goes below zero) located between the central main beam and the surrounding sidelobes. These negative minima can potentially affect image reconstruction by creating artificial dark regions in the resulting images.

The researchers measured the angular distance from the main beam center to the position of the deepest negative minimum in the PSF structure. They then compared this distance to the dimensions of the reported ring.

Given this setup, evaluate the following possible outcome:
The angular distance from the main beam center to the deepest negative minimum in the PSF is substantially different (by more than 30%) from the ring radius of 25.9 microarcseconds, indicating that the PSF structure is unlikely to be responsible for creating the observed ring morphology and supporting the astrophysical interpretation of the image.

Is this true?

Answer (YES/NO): NO